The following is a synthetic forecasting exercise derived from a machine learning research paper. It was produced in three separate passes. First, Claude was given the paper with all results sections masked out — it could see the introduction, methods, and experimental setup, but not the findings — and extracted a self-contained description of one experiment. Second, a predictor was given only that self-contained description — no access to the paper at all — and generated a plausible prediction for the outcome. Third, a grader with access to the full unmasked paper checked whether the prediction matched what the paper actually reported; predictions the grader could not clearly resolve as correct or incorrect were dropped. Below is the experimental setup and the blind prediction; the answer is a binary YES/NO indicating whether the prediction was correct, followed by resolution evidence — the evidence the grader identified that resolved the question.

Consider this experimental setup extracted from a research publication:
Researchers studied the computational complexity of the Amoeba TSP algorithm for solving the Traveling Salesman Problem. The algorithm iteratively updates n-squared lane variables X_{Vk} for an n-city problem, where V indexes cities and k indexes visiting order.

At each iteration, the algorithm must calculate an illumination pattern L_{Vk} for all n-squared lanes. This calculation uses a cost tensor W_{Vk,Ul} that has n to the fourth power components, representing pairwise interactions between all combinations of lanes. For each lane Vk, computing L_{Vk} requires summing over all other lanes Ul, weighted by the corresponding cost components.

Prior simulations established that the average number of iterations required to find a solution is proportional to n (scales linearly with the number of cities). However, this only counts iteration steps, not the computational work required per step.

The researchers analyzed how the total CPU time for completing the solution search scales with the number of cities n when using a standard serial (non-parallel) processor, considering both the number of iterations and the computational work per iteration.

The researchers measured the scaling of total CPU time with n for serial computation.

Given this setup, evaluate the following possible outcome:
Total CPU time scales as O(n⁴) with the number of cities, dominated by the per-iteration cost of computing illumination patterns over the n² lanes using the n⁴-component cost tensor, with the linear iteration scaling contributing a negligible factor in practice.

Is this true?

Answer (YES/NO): NO